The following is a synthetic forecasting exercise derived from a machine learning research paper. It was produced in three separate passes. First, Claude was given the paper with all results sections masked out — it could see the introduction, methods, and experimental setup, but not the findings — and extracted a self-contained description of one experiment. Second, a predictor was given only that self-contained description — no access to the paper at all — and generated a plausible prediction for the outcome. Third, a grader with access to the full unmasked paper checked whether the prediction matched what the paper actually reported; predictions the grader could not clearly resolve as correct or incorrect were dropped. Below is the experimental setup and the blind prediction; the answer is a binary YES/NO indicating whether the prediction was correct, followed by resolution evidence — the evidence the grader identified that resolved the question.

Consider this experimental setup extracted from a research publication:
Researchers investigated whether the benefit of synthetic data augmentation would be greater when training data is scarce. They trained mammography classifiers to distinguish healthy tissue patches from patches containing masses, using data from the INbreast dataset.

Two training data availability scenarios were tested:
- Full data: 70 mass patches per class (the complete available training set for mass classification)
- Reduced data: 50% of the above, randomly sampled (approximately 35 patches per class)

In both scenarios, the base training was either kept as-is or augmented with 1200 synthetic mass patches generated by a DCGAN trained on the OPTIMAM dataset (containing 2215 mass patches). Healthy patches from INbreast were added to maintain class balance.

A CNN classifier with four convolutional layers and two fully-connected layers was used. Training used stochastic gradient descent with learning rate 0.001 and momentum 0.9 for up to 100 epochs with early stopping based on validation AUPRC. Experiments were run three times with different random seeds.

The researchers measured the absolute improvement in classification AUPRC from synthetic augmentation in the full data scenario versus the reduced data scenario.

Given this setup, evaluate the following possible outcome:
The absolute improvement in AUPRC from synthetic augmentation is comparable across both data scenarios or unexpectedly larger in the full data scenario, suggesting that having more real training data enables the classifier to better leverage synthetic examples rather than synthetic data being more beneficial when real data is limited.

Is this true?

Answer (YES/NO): YES